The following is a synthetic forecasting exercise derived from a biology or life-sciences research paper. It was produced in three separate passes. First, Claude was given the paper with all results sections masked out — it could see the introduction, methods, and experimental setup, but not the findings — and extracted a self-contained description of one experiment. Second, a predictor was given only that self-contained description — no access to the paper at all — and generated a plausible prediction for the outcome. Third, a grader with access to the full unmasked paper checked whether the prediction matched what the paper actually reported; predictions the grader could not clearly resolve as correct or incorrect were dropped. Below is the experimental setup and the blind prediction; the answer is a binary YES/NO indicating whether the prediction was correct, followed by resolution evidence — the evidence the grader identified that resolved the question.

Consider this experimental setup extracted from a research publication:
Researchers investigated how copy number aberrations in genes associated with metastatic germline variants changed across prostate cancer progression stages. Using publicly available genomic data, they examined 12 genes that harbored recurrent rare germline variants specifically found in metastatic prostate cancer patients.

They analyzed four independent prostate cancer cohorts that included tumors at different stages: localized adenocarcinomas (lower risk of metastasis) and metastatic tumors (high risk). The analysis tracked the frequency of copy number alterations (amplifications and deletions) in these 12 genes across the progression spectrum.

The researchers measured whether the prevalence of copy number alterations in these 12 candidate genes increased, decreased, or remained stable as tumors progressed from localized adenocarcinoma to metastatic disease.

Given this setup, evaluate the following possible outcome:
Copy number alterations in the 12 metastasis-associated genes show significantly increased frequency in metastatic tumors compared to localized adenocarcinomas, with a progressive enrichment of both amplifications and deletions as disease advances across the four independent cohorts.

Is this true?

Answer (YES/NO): YES